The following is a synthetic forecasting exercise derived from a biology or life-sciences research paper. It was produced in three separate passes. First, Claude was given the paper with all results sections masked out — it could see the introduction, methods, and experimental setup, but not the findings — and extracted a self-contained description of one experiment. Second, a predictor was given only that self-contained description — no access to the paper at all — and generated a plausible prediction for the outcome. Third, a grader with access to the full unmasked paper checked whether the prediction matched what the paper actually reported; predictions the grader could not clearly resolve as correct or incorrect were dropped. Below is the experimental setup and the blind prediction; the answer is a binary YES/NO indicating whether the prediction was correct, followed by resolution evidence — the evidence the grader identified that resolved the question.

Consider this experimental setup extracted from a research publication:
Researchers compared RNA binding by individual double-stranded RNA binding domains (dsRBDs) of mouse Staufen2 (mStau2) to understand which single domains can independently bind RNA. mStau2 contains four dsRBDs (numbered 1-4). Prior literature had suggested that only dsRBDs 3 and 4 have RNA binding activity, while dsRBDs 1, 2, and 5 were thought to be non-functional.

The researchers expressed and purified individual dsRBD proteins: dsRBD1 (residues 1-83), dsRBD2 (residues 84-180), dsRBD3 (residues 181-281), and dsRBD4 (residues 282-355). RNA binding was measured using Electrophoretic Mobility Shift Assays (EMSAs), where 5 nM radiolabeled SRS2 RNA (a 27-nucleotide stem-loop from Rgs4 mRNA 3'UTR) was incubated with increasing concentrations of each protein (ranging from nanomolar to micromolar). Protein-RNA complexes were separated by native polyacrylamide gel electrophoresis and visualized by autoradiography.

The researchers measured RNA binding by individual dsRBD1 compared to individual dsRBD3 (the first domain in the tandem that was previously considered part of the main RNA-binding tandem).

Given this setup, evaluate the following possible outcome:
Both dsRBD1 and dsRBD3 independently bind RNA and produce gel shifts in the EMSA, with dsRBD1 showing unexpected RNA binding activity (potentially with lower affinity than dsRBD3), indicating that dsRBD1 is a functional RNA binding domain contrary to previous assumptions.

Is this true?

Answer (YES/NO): NO